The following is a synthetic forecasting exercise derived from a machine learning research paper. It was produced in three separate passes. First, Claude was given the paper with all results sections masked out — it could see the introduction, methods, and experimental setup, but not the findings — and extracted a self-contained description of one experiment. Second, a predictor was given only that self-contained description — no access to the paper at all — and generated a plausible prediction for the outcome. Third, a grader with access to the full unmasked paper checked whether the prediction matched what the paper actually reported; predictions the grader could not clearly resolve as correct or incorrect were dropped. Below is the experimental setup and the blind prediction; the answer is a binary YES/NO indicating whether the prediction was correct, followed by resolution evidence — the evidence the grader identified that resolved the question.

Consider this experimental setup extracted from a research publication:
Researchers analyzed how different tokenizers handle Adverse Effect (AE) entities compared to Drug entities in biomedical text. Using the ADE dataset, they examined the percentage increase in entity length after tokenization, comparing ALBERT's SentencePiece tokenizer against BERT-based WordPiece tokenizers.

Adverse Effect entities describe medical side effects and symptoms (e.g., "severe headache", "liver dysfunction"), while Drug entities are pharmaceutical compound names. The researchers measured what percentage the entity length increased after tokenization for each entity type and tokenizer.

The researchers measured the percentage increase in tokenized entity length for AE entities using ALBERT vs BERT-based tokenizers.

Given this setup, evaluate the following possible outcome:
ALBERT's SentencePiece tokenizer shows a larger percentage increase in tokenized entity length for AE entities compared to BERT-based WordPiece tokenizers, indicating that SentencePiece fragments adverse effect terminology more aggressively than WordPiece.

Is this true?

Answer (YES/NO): NO